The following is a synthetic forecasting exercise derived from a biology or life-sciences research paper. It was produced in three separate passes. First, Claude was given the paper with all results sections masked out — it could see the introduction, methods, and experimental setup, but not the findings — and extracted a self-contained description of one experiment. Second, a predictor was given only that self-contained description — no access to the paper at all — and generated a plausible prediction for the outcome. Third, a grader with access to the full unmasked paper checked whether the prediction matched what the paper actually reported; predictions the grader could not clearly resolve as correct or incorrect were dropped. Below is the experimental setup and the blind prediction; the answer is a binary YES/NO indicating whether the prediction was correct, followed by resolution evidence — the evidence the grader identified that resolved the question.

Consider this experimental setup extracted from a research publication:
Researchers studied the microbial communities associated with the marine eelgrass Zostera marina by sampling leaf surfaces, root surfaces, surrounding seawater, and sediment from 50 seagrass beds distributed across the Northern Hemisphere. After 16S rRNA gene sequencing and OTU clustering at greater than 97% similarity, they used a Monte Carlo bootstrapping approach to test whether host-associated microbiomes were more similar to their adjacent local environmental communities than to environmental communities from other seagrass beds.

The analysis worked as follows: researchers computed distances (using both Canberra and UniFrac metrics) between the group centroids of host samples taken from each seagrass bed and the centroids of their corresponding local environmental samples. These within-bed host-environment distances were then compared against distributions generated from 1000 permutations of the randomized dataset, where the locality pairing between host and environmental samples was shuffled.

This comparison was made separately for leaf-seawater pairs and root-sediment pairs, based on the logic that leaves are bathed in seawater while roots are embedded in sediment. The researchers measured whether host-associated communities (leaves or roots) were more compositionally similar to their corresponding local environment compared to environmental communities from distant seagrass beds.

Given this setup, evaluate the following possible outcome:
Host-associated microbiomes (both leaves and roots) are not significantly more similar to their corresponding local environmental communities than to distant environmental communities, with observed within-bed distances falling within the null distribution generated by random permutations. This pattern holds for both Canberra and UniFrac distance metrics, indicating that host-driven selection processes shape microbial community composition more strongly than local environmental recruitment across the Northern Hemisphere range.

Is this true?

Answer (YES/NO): NO